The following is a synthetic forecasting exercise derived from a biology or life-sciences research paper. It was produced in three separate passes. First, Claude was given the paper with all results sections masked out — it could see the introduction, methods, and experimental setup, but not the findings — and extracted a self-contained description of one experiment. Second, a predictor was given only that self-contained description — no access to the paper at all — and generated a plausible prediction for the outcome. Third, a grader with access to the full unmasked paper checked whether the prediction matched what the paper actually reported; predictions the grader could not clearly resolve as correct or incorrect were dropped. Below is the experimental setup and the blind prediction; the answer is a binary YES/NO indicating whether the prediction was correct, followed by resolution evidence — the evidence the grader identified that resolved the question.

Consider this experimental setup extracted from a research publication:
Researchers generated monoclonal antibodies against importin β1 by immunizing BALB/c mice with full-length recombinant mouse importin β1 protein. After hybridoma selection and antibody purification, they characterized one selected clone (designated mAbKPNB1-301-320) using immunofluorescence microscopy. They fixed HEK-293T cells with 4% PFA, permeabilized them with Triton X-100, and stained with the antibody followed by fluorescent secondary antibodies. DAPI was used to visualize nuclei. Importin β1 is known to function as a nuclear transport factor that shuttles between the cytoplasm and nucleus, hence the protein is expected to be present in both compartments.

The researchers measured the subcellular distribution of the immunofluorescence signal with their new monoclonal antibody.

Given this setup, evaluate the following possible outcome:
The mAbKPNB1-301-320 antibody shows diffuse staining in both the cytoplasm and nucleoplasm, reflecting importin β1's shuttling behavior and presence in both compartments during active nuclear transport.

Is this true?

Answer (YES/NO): NO